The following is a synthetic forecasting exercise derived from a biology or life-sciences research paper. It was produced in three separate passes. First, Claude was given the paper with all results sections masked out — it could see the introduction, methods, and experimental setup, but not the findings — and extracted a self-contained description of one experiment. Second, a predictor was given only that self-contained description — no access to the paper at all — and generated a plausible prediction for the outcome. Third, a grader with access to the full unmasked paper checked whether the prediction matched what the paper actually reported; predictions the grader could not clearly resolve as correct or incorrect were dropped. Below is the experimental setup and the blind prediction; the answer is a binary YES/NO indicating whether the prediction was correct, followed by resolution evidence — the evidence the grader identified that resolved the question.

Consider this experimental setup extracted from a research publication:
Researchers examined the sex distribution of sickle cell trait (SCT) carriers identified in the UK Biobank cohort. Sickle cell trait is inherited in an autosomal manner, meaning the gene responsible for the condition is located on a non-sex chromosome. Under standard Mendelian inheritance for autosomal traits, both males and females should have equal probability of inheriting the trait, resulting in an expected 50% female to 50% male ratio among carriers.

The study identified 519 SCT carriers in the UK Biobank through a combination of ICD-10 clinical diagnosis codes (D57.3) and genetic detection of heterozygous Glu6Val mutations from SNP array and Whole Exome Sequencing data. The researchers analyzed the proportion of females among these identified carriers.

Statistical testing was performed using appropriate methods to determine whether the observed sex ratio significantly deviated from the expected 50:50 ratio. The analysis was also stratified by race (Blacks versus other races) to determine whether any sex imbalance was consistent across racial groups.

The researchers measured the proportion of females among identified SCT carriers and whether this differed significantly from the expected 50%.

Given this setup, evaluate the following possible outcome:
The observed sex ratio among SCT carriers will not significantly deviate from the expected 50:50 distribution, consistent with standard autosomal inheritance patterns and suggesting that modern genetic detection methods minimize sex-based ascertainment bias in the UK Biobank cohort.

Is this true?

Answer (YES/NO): NO